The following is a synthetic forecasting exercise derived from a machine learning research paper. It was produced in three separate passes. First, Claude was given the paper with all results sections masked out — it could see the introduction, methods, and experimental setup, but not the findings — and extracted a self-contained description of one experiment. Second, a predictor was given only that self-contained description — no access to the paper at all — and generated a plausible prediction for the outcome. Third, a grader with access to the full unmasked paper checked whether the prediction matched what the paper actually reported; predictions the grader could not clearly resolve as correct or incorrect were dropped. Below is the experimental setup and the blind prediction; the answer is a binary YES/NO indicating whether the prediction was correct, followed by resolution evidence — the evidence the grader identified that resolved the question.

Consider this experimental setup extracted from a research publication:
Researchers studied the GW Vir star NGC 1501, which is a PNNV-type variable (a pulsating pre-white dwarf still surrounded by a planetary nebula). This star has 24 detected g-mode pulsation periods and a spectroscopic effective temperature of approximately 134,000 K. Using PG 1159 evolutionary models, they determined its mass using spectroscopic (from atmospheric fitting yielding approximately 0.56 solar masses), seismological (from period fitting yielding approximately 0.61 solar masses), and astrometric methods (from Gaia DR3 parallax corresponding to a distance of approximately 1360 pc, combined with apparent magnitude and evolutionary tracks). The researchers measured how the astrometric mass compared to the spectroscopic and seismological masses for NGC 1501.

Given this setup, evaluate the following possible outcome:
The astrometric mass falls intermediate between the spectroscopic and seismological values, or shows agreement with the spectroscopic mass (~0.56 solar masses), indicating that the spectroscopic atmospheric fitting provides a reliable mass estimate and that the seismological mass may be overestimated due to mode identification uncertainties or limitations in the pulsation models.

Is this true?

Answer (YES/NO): NO